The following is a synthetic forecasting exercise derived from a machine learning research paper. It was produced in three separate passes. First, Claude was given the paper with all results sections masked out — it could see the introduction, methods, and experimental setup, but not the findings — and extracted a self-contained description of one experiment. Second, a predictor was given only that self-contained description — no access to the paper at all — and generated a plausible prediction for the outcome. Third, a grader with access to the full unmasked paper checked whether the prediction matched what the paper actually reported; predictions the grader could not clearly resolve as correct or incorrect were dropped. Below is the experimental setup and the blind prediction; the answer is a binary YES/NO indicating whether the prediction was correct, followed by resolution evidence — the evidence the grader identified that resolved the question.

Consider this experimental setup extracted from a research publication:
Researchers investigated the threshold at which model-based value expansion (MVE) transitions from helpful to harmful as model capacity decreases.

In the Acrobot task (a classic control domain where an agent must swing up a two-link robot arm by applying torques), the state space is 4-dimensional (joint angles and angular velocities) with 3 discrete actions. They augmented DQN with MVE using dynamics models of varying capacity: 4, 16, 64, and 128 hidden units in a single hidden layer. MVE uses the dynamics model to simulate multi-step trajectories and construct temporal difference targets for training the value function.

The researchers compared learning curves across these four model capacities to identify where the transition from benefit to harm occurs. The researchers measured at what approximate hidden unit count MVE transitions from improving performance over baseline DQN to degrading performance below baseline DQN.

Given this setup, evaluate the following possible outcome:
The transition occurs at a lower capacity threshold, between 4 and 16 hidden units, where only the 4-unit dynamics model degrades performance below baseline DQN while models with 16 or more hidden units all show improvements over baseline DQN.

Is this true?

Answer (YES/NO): NO